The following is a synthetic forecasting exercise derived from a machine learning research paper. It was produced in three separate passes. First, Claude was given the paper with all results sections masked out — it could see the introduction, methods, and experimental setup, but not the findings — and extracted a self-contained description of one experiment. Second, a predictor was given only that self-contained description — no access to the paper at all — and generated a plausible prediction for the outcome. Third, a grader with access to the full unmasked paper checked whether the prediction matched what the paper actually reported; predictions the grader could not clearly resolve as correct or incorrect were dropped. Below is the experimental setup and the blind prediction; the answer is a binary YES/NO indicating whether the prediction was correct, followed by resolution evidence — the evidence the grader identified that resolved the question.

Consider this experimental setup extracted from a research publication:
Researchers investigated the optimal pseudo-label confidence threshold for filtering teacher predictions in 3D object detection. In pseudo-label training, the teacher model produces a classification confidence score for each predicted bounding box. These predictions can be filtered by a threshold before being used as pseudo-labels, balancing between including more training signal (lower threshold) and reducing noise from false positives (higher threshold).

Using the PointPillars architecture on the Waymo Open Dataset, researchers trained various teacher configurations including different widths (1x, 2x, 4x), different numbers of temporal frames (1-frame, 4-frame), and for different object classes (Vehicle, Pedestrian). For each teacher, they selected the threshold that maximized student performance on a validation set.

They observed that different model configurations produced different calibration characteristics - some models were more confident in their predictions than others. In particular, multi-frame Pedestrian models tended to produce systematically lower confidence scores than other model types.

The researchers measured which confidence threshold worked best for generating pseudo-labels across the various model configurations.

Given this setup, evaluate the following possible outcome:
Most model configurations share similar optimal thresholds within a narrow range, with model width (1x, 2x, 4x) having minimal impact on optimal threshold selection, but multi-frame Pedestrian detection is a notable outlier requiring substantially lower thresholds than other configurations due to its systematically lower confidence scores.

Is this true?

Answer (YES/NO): YES